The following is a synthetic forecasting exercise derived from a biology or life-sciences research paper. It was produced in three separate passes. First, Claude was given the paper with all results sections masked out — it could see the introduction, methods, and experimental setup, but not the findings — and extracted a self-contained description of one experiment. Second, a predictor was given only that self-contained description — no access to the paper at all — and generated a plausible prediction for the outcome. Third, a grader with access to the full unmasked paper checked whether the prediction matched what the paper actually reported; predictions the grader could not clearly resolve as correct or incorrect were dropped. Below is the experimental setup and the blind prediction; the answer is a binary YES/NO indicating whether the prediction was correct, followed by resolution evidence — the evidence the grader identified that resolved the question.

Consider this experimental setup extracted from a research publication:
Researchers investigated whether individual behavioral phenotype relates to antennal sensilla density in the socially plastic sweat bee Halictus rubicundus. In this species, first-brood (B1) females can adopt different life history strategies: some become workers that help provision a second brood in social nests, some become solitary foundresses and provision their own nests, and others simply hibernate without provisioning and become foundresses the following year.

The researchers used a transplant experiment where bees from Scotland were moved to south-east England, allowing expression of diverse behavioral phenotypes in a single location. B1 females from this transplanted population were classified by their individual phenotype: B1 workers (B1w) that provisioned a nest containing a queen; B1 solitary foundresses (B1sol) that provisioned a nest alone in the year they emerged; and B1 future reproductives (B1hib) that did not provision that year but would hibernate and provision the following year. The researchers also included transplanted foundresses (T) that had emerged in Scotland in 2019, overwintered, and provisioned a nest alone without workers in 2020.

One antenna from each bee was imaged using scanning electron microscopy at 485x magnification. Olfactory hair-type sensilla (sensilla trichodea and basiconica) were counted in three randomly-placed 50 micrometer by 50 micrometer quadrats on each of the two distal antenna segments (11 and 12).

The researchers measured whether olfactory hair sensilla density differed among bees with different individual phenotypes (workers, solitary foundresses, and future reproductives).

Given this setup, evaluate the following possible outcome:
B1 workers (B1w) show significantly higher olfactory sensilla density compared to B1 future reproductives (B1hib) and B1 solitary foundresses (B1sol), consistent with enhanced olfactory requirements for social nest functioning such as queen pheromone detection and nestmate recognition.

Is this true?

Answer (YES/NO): NO